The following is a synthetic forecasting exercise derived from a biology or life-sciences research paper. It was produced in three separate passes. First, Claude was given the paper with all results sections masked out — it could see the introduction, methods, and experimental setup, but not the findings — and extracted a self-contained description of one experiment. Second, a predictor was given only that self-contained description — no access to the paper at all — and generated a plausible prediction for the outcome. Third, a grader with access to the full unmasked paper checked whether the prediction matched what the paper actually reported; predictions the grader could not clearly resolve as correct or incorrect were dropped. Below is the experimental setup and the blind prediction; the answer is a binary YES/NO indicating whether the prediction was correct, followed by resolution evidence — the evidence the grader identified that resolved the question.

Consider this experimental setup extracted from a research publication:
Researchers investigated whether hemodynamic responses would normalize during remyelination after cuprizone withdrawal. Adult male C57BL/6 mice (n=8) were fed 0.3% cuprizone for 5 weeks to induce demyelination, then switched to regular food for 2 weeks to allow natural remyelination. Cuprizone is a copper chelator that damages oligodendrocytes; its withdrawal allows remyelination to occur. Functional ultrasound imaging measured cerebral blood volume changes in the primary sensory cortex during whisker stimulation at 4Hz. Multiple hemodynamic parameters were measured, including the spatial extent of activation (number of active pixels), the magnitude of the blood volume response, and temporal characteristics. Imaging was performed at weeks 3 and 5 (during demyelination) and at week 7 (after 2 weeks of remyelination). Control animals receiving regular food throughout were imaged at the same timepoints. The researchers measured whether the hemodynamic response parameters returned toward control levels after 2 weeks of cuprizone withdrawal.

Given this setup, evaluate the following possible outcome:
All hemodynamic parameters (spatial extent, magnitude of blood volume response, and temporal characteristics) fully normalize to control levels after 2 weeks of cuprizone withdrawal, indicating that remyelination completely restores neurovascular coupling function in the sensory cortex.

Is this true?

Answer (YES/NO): NO